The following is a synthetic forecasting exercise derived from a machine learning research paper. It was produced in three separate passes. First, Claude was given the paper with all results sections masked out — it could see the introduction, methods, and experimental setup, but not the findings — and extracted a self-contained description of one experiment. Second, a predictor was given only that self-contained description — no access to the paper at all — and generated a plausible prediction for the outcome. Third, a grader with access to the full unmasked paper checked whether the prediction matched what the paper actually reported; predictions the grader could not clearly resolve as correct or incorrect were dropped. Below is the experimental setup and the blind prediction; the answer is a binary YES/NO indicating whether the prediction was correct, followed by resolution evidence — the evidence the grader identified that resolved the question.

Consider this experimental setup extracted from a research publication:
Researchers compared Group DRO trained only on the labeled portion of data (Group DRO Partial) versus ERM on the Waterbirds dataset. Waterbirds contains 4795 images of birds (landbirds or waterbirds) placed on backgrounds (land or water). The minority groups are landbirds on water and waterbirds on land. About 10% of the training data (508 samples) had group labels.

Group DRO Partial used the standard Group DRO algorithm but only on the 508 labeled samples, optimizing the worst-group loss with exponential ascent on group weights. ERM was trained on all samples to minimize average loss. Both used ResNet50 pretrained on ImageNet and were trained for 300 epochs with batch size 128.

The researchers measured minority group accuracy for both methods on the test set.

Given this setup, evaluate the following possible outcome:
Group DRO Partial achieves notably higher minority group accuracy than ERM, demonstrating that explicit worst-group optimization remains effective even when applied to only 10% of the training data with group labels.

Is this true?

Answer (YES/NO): NO